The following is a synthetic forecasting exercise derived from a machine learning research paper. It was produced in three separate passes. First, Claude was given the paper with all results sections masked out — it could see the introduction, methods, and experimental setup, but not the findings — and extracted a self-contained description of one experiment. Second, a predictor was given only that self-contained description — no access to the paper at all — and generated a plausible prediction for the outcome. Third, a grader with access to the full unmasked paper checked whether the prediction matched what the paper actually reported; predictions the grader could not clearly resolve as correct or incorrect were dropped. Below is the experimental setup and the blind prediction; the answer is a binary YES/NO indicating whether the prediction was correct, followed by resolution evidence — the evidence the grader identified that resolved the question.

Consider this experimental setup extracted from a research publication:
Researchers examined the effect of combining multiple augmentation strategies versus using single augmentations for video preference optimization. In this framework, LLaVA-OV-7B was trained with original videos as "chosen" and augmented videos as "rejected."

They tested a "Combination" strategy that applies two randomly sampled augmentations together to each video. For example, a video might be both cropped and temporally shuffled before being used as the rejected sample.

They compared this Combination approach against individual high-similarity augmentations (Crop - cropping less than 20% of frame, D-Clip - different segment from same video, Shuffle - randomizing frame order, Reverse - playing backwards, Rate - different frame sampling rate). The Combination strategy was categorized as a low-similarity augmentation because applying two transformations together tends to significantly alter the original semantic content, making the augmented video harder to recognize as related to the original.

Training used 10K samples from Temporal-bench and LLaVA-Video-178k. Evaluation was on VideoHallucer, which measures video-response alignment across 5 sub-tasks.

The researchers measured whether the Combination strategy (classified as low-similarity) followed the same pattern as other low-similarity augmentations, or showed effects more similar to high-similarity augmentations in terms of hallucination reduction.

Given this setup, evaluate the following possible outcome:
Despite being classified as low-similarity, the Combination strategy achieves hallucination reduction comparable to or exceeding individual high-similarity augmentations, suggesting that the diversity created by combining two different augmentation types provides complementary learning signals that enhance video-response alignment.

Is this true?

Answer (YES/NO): NO